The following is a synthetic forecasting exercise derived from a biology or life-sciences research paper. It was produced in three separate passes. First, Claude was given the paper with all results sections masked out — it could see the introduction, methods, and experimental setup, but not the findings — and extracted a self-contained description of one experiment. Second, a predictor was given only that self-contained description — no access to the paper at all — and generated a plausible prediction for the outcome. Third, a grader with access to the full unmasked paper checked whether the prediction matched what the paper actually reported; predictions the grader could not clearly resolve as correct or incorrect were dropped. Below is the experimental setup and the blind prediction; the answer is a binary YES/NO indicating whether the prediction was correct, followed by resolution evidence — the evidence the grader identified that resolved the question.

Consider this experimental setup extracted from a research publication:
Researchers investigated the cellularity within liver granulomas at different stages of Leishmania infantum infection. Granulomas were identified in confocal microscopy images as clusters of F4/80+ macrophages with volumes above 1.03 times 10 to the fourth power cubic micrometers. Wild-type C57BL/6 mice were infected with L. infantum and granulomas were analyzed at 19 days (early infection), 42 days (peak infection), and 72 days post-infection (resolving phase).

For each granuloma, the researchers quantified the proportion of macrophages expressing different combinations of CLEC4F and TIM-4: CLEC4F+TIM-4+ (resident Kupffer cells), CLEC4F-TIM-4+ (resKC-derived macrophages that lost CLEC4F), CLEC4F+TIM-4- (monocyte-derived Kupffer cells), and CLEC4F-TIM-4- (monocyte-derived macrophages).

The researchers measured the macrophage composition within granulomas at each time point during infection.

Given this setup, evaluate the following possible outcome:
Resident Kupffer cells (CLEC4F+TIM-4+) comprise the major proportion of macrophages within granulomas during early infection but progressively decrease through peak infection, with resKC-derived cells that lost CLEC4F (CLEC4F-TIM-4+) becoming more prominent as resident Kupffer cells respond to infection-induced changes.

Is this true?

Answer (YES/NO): YES